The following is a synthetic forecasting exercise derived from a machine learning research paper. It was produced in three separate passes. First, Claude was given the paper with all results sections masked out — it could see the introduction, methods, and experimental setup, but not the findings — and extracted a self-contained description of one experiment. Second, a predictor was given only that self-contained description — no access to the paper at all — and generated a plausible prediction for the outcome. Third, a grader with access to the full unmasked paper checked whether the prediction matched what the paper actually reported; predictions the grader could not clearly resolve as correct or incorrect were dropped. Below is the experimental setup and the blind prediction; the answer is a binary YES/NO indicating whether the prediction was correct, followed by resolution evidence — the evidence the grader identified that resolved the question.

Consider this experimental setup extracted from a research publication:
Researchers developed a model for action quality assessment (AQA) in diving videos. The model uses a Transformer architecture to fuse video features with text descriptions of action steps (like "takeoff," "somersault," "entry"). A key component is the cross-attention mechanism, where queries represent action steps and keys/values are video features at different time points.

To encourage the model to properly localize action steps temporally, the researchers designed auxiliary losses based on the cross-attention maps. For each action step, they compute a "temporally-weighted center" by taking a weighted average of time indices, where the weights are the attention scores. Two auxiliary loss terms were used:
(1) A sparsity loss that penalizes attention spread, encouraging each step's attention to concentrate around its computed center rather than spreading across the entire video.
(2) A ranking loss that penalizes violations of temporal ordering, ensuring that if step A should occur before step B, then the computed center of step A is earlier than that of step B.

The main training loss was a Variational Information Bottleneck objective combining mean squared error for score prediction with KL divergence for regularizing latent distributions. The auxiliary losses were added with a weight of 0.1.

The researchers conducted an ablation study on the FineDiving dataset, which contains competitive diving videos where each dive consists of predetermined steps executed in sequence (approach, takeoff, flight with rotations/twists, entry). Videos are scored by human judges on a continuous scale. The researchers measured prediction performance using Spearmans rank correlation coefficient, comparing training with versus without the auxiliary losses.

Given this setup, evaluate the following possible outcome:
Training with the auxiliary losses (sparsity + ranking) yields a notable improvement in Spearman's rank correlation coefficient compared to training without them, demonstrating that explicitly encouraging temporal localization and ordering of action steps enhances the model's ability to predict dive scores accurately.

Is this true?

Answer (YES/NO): NO